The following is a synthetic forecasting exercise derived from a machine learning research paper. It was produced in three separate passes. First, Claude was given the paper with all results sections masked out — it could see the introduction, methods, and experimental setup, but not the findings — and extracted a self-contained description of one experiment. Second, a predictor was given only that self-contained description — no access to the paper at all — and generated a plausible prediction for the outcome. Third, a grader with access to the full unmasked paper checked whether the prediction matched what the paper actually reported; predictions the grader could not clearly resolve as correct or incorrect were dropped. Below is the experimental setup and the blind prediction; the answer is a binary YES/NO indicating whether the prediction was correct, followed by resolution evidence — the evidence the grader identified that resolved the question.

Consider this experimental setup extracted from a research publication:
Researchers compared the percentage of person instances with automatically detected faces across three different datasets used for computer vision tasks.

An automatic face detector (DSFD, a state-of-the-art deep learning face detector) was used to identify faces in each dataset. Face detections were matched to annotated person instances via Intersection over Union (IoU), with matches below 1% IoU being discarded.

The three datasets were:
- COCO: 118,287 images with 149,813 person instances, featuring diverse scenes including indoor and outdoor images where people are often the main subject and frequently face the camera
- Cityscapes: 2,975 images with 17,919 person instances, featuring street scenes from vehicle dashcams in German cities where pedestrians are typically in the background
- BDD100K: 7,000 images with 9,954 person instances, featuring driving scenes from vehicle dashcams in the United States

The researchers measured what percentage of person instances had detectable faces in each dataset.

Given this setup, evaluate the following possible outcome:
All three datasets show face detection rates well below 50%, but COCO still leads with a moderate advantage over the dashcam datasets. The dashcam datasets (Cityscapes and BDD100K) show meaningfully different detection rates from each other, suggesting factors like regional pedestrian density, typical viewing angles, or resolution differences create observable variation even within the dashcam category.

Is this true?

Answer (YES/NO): NO